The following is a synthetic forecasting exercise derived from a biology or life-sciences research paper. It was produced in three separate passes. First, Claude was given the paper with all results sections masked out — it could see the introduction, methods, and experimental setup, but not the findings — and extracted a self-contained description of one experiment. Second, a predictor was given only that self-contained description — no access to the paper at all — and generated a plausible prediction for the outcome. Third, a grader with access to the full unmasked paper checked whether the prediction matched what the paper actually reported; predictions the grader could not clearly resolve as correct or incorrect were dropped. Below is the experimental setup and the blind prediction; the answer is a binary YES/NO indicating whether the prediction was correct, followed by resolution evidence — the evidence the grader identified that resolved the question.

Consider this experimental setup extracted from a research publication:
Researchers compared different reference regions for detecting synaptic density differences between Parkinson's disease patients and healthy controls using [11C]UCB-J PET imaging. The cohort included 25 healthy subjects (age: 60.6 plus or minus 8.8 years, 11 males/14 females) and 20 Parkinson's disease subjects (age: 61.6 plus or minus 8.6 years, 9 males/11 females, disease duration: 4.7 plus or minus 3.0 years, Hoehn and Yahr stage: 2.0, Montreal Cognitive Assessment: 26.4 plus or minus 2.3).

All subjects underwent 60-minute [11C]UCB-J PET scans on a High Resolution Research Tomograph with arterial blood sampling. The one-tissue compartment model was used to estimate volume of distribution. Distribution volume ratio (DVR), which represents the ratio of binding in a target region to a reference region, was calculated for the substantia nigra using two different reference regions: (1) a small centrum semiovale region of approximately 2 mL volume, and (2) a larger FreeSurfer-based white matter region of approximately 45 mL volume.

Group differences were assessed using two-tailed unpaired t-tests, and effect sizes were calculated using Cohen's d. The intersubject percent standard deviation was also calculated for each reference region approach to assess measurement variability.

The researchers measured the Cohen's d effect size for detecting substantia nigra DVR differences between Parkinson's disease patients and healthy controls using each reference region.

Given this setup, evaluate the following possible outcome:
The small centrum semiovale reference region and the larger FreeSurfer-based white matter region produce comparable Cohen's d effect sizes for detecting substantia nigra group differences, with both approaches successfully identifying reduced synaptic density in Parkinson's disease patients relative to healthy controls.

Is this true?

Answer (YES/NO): NO